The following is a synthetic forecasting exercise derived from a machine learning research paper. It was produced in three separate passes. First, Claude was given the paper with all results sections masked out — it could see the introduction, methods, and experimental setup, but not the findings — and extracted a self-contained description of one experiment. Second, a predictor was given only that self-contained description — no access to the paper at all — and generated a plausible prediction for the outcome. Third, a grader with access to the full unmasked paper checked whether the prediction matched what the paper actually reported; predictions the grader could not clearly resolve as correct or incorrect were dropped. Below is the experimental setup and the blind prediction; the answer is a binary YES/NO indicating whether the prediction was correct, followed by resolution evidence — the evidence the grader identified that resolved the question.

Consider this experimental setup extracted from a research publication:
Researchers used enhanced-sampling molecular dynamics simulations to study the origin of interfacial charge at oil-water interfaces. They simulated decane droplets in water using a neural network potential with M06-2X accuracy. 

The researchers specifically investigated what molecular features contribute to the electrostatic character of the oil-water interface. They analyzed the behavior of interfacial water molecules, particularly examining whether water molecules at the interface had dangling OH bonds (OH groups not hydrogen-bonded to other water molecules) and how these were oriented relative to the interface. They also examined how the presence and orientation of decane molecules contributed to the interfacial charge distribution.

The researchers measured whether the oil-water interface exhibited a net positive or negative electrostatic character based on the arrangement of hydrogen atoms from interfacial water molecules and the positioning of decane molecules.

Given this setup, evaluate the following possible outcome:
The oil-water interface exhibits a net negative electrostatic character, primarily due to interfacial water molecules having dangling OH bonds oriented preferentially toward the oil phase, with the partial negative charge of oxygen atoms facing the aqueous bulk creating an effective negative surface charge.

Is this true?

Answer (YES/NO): NO